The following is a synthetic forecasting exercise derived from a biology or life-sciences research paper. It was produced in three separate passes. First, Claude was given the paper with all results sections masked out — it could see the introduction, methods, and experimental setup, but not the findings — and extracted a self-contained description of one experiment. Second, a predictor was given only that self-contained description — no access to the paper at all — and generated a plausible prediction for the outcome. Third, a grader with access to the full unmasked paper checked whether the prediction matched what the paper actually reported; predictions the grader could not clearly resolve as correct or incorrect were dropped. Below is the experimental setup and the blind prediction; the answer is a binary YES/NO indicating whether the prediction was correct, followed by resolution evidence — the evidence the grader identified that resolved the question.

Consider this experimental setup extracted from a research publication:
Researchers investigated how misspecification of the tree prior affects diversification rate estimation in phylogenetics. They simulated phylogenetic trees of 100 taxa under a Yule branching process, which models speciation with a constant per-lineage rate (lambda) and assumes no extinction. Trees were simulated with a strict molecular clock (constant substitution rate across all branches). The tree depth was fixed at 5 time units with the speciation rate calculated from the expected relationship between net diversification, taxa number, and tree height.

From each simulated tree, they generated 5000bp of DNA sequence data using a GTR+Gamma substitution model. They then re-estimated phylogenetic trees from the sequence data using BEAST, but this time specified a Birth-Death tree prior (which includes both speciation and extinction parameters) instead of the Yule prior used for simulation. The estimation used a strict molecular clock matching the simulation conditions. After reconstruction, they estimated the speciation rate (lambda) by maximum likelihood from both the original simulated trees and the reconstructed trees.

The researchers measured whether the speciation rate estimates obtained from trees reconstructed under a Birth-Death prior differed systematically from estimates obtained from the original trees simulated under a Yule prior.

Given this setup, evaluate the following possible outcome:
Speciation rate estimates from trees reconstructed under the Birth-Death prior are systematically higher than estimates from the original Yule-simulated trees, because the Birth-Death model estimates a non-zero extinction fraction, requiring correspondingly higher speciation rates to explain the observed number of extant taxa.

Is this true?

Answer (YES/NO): NO